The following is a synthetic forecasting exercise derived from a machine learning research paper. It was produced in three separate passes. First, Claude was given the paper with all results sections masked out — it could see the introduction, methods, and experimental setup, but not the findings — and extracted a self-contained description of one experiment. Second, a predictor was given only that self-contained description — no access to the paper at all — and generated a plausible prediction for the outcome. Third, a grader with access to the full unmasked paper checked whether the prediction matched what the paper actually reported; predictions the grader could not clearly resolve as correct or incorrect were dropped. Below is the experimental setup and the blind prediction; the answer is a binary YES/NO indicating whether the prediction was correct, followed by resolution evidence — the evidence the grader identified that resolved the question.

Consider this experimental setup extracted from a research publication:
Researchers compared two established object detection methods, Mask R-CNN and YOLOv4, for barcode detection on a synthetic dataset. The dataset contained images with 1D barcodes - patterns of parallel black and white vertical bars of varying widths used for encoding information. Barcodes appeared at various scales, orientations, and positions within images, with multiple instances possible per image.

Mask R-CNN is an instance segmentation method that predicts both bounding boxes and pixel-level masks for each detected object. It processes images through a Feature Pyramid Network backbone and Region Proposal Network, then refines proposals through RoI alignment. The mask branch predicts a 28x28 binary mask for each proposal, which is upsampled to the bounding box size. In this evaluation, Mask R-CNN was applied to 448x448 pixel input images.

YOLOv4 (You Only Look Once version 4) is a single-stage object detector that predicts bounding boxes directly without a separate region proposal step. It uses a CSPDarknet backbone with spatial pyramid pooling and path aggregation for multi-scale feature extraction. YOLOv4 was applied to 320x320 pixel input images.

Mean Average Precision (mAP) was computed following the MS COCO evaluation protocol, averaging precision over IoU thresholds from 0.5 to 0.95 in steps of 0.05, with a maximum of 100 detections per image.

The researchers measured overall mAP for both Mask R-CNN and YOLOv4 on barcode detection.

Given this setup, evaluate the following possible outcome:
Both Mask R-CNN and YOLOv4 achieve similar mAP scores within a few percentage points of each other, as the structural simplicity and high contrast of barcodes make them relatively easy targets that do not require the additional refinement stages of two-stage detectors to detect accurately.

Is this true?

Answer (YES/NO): NO